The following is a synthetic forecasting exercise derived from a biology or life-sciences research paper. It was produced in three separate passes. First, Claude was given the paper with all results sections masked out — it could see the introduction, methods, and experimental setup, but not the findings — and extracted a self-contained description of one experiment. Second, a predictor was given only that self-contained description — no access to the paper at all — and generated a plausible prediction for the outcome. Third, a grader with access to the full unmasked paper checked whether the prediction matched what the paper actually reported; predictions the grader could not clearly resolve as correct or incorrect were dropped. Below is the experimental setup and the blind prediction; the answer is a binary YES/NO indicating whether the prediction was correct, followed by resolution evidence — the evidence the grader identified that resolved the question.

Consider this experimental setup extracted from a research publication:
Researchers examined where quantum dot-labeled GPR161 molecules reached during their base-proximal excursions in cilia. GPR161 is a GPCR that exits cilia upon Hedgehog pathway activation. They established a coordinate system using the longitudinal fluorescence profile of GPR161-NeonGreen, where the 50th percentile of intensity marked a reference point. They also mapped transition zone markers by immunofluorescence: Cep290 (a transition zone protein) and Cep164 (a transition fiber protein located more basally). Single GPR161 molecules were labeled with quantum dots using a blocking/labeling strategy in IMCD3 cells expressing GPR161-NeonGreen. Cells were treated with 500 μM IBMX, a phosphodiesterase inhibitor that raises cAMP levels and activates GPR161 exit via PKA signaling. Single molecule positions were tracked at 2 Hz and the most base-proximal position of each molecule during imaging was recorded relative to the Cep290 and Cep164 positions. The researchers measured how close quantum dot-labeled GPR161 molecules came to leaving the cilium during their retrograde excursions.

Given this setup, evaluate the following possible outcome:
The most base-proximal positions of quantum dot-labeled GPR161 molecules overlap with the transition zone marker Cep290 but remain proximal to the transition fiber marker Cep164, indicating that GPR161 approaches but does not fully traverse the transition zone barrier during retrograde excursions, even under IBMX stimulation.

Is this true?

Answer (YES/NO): NO